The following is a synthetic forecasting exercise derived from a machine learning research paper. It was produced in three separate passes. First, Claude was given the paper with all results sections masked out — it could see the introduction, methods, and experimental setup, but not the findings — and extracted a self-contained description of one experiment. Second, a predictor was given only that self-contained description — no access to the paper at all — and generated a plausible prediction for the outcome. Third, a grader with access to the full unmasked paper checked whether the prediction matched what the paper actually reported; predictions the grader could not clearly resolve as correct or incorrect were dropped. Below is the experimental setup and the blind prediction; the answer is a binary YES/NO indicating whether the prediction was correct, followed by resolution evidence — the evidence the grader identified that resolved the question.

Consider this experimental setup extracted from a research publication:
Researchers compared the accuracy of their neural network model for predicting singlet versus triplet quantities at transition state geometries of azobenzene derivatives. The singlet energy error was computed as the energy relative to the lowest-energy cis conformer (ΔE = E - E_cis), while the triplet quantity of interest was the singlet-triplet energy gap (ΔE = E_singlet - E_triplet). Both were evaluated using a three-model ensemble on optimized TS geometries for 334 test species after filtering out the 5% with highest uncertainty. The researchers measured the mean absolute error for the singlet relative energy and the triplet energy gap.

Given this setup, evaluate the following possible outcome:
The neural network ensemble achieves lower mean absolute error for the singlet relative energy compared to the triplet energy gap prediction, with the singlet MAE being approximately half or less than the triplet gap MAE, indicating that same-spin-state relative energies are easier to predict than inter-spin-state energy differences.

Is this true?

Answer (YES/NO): NO